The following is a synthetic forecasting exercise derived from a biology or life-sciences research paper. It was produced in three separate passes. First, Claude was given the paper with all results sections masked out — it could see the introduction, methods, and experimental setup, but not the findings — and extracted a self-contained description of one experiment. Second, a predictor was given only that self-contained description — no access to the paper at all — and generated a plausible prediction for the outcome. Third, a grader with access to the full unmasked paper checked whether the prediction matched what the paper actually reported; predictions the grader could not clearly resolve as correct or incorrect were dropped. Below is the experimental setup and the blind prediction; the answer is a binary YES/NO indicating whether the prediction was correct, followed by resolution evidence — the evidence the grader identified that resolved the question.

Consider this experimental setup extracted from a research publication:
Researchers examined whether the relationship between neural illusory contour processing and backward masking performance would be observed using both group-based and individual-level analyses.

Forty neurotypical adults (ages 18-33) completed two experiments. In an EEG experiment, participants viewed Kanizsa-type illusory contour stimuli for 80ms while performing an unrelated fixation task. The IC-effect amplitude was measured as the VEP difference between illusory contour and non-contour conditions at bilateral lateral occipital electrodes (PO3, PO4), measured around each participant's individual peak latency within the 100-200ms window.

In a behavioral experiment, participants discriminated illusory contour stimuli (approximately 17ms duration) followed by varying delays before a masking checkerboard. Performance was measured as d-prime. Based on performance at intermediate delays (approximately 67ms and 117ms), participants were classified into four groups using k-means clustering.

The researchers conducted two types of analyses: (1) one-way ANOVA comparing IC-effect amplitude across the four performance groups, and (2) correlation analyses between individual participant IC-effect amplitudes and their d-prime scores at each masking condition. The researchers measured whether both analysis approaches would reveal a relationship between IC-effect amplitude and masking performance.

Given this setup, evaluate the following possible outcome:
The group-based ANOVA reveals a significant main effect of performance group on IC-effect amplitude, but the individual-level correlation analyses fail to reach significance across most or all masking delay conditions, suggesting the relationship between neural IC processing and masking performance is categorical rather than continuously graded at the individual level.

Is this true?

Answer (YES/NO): NO